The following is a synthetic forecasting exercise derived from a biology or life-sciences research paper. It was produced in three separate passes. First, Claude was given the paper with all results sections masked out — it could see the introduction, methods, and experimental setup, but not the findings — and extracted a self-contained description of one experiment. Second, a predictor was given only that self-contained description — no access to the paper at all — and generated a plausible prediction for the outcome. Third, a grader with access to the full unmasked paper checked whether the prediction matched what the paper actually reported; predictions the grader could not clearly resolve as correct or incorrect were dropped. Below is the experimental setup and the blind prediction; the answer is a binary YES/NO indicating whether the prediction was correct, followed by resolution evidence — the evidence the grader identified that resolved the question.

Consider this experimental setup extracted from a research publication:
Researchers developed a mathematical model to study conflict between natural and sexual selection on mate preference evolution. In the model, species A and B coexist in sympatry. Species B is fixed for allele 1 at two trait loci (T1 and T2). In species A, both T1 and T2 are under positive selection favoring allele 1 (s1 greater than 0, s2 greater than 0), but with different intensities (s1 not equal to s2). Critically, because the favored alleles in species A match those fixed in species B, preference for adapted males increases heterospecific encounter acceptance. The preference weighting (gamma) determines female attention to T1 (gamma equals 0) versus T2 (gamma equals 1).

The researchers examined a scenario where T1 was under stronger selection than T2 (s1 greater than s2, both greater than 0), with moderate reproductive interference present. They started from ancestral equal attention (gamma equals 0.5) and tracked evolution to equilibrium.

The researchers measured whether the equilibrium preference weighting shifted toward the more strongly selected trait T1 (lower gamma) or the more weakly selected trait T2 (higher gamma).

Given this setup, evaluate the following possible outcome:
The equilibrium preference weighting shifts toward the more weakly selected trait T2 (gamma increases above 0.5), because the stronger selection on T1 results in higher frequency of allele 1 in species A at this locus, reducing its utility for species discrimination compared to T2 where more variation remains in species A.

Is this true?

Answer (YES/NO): YES